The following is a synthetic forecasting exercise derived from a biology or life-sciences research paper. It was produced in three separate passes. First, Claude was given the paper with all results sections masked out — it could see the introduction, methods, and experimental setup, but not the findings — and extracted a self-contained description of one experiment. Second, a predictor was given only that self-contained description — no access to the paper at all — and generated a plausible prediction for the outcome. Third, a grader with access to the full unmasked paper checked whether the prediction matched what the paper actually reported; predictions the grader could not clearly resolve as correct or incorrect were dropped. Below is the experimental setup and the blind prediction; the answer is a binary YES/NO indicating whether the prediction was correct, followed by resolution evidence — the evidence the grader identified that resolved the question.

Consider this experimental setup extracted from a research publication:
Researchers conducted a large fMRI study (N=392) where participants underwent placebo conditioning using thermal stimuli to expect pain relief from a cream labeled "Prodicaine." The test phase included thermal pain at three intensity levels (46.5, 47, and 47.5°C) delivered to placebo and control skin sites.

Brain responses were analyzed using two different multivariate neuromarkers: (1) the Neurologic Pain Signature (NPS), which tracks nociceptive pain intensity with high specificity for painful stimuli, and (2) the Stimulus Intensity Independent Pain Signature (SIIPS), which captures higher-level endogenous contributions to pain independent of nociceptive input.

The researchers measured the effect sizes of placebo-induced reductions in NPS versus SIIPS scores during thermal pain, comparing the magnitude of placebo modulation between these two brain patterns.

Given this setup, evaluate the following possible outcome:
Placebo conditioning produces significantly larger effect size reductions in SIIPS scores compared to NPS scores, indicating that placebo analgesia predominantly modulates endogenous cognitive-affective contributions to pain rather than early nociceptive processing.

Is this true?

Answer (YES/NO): YES